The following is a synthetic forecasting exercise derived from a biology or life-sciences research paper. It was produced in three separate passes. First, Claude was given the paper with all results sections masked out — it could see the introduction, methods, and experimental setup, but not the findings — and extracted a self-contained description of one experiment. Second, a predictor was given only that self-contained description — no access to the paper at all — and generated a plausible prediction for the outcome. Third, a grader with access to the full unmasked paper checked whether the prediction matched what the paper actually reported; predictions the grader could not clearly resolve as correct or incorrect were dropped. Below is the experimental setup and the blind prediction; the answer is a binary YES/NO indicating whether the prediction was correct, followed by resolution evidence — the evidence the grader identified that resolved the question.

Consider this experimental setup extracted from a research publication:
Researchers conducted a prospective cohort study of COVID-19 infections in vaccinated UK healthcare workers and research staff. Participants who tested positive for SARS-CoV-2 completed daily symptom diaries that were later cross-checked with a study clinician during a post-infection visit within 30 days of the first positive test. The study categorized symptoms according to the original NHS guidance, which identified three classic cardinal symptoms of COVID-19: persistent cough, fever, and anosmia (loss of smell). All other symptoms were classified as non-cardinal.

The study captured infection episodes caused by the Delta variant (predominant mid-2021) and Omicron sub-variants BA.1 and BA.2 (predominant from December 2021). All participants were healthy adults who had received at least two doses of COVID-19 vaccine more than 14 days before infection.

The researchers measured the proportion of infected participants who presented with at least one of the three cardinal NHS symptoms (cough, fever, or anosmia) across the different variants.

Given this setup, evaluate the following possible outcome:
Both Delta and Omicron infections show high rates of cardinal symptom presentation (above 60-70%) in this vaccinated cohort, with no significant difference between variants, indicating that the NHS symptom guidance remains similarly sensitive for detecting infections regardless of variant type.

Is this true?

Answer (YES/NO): NO